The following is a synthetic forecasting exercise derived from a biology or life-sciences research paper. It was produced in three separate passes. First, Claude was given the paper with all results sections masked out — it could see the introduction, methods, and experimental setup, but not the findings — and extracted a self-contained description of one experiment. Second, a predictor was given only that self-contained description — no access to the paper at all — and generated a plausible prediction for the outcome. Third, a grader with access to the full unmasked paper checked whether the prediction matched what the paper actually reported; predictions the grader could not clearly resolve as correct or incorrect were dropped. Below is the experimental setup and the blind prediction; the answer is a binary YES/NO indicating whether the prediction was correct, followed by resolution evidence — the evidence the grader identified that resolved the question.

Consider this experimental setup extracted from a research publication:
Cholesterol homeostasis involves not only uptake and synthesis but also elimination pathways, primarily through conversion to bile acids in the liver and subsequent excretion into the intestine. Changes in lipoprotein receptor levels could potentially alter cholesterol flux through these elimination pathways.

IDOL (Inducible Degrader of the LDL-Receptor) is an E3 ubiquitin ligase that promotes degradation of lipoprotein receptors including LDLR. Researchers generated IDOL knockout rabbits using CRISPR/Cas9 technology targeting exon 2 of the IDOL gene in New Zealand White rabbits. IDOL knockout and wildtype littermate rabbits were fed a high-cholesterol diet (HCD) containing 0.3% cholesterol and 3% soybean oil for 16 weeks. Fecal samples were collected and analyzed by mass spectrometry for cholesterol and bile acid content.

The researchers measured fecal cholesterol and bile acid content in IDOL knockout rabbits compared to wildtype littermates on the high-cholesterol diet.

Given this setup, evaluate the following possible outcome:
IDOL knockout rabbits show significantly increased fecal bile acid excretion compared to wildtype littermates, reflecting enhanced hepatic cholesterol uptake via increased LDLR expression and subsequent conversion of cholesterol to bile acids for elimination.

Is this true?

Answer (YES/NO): YES